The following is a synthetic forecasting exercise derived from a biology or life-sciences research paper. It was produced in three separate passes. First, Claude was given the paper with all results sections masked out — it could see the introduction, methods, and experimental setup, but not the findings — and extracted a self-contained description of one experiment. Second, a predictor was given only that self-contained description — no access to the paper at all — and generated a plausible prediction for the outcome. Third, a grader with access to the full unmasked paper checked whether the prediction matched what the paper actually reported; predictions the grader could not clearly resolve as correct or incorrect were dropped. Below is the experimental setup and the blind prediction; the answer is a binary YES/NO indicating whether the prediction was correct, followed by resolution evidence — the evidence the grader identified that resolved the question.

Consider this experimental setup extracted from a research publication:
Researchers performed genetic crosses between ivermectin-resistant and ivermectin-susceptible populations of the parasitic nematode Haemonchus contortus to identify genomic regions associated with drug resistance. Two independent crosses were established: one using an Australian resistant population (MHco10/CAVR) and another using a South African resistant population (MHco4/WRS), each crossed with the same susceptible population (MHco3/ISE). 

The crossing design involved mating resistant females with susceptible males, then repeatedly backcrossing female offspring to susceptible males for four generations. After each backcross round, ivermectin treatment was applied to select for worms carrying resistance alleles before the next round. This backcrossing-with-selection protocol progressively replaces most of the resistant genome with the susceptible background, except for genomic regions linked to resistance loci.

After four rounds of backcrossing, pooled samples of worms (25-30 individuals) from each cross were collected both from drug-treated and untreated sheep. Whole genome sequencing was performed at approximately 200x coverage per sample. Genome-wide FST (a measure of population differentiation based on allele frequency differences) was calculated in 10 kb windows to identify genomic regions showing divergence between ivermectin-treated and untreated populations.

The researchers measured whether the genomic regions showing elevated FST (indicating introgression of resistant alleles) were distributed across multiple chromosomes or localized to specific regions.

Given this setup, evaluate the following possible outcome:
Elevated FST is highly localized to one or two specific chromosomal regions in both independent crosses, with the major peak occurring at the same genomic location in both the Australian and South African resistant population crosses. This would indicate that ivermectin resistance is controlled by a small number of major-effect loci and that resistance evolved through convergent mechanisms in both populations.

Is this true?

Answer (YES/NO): YES